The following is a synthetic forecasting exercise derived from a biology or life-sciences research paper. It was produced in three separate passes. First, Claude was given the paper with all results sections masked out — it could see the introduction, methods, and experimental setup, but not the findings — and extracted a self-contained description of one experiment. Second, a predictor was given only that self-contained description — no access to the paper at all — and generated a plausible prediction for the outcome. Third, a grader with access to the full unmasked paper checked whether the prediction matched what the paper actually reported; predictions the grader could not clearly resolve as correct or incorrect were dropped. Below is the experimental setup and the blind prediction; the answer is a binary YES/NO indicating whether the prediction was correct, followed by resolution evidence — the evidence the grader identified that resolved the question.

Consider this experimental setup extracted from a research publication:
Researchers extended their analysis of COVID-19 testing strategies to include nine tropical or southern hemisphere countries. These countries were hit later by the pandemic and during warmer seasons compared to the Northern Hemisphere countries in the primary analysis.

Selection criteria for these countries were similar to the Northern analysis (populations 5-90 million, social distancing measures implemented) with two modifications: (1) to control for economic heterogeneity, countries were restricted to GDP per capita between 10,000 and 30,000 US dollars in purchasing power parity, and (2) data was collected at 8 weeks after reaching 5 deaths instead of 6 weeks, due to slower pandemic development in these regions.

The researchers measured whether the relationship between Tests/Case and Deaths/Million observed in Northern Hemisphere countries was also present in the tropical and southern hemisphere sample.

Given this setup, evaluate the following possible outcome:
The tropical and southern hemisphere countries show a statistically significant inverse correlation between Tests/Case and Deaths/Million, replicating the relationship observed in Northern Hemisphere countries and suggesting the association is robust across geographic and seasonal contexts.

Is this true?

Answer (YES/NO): YES